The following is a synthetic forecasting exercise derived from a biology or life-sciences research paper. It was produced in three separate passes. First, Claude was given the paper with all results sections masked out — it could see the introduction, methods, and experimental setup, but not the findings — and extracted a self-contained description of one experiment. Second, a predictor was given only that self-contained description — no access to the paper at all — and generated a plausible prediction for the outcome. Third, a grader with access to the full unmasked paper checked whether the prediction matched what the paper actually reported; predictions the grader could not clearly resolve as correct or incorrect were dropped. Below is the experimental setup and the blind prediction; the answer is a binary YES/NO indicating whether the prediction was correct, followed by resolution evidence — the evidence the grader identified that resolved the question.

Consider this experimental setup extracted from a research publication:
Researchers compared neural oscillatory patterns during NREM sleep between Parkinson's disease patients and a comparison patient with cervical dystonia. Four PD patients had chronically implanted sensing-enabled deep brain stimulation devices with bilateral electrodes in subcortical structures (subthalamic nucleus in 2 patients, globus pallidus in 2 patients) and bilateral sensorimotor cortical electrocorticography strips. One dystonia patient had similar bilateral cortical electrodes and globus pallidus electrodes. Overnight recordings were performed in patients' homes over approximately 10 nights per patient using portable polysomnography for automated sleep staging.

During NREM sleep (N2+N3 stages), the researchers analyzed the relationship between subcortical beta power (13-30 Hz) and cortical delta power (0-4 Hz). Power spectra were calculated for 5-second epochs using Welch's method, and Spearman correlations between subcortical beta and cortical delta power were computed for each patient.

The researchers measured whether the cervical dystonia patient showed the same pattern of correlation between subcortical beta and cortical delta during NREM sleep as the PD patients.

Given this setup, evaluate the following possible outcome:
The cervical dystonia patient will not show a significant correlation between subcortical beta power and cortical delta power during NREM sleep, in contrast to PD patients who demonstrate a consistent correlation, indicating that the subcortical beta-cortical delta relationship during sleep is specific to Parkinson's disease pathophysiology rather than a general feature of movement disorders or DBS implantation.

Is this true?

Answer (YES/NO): NO